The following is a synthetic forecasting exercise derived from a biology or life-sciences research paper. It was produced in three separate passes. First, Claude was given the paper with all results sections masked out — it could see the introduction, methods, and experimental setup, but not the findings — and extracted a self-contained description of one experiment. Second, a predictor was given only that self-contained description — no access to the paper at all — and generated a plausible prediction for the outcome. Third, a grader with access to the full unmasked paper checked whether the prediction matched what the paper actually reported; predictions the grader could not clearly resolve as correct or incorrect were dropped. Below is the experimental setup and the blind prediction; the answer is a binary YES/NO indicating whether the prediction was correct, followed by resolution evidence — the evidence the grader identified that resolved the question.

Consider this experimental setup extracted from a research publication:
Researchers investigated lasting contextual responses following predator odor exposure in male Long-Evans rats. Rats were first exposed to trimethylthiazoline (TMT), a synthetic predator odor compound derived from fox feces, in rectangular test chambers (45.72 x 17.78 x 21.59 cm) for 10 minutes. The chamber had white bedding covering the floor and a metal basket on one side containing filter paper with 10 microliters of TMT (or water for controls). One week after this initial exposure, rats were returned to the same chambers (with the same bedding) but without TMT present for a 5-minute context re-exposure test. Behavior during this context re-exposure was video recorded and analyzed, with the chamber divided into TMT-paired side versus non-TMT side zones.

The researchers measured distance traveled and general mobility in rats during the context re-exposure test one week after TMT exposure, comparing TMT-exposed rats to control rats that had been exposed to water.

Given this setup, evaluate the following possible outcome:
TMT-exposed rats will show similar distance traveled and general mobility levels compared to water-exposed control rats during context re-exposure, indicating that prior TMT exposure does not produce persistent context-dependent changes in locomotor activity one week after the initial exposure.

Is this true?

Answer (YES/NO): NO